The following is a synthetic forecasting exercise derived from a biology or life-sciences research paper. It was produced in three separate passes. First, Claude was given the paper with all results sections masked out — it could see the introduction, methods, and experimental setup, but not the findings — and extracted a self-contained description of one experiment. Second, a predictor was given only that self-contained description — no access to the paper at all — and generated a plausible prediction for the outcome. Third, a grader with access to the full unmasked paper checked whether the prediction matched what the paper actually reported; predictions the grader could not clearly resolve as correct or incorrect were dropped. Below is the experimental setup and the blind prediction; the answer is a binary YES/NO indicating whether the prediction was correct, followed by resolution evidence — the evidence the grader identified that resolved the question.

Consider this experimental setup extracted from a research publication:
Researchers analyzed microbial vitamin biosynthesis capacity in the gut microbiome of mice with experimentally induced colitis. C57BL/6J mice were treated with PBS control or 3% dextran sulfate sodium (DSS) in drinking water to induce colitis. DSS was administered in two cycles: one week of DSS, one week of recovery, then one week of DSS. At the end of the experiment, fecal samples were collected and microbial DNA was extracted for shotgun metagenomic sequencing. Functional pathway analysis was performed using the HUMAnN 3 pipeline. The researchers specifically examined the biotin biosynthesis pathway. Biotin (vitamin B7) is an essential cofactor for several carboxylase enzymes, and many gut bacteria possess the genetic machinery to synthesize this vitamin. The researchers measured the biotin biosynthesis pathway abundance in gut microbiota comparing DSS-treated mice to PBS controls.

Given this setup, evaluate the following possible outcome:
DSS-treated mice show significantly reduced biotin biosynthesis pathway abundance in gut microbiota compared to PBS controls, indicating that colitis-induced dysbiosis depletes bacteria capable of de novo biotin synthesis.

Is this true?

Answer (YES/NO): NO